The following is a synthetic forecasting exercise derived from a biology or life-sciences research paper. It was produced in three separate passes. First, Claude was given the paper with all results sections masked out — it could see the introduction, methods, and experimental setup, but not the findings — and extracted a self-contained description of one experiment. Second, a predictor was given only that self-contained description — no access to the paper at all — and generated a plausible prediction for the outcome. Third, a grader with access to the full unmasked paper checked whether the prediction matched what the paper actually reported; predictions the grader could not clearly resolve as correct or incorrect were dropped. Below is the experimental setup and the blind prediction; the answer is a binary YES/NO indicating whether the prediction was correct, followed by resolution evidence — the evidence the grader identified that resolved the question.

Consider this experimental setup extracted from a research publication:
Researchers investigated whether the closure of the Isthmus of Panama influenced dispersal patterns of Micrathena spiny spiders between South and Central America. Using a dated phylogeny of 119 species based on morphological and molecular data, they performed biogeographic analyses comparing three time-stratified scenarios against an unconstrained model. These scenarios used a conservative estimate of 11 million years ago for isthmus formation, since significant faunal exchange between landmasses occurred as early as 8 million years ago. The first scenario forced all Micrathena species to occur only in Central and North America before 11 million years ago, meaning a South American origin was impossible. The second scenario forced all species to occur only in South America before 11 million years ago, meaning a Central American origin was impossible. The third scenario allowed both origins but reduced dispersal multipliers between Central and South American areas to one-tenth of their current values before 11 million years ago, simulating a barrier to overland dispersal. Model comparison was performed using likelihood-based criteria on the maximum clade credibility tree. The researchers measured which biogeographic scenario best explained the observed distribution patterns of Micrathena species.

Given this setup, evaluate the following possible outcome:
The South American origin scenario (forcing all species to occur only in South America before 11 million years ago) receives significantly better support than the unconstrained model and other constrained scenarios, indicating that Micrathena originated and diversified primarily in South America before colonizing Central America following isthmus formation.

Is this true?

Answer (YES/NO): NO